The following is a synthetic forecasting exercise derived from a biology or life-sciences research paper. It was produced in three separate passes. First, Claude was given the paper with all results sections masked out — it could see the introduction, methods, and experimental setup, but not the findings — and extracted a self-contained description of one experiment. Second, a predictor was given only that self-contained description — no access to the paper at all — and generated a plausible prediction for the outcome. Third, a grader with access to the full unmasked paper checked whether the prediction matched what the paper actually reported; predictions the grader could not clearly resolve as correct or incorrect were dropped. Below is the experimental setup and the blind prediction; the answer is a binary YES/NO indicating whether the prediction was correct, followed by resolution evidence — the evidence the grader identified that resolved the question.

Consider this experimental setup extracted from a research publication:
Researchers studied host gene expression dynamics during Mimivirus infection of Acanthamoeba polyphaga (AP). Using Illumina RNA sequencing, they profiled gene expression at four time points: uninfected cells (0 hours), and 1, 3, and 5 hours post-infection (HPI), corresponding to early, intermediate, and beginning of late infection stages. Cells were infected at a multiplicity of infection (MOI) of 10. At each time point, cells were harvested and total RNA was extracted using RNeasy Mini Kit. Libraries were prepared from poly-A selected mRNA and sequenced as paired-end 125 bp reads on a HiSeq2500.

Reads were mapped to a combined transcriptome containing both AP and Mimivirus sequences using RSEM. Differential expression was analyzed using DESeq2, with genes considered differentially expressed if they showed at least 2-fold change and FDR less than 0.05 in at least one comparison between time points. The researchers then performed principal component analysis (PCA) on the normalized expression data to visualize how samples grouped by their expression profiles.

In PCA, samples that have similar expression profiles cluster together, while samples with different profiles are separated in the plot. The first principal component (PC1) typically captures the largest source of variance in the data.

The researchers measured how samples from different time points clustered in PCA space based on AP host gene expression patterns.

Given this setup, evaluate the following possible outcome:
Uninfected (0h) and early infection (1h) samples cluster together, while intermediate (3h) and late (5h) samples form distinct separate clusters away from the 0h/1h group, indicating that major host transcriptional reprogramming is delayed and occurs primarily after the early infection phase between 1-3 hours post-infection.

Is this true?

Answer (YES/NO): YES